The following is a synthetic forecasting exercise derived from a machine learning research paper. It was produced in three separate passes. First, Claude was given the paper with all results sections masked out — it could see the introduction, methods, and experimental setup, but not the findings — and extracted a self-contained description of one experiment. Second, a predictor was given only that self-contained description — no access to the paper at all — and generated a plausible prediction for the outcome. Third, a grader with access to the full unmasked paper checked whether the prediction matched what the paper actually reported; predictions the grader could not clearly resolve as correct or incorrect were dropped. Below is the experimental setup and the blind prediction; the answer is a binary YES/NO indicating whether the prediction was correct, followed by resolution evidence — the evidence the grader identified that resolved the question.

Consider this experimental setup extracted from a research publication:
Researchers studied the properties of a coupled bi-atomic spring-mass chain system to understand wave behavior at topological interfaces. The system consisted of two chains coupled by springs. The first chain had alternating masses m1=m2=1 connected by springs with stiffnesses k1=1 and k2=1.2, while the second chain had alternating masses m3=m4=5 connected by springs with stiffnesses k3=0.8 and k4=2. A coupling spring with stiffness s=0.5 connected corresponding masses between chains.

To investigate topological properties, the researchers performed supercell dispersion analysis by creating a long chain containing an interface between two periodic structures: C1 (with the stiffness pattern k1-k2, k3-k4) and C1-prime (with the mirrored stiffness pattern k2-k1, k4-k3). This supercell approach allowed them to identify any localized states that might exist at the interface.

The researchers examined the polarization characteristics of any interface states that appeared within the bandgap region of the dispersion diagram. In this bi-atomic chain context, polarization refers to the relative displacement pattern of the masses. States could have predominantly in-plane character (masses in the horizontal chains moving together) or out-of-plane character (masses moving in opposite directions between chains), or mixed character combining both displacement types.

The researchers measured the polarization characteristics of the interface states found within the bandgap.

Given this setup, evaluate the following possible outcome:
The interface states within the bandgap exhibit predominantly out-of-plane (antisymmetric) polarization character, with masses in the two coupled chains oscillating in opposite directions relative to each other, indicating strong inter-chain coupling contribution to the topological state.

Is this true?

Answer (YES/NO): NO